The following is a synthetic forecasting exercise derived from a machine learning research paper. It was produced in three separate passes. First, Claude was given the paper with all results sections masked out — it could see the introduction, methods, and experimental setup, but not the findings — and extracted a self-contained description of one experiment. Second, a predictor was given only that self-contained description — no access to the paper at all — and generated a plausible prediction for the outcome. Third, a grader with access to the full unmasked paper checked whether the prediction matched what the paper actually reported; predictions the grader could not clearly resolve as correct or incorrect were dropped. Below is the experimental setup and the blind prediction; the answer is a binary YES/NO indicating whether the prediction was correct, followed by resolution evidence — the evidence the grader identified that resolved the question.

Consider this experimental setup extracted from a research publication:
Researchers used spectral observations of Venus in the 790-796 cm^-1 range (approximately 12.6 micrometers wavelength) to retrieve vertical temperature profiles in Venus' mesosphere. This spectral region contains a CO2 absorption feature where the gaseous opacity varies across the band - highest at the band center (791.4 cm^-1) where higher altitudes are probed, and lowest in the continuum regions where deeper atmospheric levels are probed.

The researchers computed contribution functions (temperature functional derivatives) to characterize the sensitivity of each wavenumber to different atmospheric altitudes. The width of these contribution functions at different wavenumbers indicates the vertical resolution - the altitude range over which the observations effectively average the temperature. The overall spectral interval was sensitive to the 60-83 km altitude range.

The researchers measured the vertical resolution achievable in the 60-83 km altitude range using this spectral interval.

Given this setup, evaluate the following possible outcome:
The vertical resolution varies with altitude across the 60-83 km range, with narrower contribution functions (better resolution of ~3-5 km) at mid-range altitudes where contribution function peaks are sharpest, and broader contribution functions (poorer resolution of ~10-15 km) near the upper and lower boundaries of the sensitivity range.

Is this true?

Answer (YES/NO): NO